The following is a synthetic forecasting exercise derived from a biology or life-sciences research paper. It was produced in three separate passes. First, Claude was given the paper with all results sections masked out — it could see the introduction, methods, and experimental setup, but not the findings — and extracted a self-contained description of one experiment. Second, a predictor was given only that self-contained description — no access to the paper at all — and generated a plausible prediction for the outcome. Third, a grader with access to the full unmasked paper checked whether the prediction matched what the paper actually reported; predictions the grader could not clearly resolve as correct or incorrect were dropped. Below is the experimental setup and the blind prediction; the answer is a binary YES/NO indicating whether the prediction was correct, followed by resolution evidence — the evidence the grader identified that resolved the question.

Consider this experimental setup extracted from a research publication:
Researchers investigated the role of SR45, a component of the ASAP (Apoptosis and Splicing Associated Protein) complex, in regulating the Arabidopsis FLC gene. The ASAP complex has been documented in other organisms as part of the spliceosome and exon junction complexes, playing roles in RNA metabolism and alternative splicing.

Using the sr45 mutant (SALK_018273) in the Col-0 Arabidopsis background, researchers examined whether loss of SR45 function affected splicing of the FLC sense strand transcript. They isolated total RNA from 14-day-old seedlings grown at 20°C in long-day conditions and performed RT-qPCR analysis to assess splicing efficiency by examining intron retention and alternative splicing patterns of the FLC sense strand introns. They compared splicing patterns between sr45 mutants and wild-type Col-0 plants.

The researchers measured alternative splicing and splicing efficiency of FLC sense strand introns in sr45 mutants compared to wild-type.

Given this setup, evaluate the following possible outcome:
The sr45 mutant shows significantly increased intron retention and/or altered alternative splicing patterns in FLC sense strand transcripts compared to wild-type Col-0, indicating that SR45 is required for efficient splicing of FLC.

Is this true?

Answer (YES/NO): NO